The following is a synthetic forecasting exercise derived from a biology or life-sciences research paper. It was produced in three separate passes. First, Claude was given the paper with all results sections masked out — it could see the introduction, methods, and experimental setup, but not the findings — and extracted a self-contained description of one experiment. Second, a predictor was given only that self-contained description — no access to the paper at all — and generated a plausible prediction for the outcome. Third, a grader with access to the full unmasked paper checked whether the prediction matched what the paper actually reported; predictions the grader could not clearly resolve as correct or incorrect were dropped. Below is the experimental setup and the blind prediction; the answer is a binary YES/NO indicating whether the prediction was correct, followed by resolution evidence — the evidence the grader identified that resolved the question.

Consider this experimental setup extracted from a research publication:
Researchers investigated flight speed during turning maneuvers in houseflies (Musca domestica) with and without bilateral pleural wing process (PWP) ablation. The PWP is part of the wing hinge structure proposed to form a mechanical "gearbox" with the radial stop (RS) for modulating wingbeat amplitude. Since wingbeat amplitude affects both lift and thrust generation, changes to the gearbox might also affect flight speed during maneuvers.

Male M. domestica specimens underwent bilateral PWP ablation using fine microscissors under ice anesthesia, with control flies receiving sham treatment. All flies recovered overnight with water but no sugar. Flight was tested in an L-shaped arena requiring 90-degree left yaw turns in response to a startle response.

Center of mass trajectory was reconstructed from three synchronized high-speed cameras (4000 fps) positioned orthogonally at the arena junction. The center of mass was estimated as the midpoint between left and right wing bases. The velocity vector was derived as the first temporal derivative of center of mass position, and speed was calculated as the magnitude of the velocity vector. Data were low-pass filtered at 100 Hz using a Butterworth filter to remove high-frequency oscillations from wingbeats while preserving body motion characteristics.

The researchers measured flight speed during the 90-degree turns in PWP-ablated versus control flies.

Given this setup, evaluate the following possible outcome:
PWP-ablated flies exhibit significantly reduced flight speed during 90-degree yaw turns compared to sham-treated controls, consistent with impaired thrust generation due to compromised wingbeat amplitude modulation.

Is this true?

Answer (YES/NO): NO